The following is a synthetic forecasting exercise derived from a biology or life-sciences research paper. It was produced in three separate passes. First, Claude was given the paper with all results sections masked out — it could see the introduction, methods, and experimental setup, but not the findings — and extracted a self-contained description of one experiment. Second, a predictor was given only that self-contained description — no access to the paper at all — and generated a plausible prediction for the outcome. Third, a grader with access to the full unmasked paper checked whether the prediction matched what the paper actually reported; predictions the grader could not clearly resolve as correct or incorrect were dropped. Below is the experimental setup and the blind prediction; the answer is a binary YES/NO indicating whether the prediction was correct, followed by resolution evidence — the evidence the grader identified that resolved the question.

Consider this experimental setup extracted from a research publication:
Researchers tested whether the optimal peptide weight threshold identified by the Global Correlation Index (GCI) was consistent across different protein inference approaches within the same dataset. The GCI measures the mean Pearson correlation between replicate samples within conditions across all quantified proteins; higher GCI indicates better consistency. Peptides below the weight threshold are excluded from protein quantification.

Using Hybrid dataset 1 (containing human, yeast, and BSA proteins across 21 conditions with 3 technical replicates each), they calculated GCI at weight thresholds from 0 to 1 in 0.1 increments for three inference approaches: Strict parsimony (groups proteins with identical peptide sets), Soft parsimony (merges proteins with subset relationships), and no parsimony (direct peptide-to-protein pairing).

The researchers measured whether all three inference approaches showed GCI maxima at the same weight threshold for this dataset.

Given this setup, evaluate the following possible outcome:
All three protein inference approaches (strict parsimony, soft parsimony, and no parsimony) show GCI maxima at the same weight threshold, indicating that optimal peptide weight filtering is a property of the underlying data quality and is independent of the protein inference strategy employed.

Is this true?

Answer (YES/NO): YES